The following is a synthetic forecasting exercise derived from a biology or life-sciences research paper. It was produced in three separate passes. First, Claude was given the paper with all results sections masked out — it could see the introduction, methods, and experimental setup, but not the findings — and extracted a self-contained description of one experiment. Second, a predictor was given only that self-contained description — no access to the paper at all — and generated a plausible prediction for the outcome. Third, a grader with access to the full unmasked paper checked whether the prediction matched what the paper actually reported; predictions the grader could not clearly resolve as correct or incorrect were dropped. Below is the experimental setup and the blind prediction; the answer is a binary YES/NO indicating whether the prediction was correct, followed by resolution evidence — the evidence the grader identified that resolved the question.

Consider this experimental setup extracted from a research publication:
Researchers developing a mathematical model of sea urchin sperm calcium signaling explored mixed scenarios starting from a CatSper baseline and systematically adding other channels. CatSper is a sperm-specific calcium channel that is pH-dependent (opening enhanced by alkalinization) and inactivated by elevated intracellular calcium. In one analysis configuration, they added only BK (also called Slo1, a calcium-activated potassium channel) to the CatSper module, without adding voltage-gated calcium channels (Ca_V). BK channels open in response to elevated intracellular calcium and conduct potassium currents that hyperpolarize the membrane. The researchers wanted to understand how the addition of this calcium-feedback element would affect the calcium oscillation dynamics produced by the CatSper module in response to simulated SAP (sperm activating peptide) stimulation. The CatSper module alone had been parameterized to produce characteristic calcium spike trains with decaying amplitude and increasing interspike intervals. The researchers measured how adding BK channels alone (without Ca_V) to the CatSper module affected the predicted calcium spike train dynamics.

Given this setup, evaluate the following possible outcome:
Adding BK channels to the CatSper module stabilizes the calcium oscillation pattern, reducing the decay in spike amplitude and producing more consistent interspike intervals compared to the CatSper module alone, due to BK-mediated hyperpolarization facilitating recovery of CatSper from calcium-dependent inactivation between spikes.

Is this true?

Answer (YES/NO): NO